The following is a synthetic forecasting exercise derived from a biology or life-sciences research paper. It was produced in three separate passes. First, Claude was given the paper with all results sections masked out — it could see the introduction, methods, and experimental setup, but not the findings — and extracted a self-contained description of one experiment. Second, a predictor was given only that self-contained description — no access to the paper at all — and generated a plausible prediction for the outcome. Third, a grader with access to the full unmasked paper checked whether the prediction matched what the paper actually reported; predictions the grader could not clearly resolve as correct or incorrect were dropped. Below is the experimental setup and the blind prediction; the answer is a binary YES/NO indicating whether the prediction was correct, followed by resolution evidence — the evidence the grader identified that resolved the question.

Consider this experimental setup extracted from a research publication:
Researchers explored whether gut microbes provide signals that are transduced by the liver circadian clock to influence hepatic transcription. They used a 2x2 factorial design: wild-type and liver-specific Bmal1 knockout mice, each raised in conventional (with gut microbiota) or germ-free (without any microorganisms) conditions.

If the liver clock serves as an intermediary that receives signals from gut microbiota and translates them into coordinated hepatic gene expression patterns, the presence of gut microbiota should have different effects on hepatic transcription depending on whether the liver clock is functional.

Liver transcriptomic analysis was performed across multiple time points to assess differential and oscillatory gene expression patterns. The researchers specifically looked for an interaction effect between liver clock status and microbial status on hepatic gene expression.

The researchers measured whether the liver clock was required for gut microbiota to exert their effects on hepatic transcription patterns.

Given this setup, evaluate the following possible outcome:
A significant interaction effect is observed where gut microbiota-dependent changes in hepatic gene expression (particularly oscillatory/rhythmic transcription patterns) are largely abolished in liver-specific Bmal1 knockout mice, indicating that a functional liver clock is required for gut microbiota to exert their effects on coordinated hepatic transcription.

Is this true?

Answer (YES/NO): NO